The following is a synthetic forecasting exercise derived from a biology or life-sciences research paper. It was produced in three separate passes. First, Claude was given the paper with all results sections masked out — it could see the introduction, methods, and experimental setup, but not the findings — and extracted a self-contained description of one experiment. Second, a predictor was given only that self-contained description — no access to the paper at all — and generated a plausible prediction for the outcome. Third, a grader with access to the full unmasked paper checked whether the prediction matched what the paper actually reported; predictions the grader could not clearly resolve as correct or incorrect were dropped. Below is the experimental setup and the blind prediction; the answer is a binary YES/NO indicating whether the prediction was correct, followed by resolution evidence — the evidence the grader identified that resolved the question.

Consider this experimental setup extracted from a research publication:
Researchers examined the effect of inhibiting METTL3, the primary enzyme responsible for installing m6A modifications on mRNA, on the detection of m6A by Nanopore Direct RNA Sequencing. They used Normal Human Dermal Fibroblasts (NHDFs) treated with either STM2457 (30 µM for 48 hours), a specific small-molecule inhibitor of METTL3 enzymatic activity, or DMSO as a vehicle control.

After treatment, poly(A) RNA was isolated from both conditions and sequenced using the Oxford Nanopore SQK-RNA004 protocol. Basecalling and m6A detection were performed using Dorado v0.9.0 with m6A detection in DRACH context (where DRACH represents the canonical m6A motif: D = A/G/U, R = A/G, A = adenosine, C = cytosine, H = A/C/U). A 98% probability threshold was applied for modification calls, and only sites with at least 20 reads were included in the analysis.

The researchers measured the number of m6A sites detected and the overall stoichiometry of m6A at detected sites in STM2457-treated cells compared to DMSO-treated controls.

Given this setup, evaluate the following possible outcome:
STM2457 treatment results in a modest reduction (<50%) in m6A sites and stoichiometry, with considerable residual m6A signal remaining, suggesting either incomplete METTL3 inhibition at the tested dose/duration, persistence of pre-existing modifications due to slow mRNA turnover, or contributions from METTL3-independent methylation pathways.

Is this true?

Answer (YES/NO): NO